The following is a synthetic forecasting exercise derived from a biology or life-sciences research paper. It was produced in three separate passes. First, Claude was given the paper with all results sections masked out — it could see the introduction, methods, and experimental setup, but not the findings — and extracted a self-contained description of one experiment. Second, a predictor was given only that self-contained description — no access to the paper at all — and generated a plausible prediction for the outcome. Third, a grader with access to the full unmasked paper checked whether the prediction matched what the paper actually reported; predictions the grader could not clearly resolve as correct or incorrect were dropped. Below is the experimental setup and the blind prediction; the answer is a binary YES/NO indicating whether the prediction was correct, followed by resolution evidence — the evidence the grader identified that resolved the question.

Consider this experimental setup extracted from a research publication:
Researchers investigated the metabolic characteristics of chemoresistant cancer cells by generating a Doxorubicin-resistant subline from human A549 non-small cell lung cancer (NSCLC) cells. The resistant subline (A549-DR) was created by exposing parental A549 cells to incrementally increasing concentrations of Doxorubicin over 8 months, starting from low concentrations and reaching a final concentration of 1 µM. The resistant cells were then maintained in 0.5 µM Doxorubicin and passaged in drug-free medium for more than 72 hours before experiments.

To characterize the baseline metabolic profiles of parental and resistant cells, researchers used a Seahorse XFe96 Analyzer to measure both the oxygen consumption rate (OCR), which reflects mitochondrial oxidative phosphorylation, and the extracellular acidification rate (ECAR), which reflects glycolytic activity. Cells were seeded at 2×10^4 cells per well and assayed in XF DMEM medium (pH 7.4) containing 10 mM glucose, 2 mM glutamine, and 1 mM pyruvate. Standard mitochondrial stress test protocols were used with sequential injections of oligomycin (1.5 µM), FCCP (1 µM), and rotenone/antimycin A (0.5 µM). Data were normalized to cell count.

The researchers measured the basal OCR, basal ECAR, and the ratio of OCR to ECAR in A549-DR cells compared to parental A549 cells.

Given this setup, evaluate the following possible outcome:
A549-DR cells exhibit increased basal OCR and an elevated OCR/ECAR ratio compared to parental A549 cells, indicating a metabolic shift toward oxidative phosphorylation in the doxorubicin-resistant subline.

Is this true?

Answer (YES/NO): NO